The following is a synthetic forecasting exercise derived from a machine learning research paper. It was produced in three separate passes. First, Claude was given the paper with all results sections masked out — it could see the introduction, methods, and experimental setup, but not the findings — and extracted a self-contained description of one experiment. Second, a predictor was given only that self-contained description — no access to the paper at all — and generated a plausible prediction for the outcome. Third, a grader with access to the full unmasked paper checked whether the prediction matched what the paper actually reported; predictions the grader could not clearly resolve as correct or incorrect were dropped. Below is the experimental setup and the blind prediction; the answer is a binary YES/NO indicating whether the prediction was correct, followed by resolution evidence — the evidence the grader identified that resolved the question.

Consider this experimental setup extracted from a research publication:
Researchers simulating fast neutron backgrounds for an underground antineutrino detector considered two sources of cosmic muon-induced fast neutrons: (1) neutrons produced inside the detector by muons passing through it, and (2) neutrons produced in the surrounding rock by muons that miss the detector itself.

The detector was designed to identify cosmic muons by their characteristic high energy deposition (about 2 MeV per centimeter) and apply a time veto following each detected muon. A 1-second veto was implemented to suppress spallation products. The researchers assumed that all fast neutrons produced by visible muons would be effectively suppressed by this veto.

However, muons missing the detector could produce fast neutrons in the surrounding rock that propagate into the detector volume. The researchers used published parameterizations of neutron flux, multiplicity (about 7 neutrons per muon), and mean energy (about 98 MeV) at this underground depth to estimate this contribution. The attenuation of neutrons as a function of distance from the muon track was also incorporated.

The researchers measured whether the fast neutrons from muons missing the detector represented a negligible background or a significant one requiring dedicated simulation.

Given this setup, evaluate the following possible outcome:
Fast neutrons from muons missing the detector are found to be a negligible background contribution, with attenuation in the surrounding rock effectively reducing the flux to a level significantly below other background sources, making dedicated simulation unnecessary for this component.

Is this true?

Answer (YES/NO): NO